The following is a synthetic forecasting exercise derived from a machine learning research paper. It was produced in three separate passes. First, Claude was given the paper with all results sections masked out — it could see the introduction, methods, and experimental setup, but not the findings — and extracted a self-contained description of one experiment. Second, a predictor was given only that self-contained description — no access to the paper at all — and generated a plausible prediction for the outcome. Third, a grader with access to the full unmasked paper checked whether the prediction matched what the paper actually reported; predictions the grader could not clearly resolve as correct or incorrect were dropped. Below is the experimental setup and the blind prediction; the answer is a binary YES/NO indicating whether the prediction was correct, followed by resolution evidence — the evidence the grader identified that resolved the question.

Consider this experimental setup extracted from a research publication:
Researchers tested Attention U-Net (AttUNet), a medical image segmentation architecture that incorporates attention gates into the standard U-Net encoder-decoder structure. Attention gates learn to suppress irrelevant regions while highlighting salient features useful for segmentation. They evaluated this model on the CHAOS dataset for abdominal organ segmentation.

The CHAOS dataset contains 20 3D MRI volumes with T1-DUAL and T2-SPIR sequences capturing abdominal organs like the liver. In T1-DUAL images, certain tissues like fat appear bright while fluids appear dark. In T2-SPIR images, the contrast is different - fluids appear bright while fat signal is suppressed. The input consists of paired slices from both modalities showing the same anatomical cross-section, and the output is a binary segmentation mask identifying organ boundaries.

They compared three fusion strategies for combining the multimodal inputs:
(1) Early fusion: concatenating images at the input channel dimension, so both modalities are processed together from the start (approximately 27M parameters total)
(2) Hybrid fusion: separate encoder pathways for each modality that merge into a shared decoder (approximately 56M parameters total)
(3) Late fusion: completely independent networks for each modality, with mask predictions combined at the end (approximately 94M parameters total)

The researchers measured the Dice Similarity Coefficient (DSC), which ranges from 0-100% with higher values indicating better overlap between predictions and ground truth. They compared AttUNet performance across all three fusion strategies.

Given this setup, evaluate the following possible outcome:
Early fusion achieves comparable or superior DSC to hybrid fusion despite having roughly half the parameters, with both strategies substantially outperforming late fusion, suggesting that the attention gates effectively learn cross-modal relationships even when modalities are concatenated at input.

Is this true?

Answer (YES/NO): NO